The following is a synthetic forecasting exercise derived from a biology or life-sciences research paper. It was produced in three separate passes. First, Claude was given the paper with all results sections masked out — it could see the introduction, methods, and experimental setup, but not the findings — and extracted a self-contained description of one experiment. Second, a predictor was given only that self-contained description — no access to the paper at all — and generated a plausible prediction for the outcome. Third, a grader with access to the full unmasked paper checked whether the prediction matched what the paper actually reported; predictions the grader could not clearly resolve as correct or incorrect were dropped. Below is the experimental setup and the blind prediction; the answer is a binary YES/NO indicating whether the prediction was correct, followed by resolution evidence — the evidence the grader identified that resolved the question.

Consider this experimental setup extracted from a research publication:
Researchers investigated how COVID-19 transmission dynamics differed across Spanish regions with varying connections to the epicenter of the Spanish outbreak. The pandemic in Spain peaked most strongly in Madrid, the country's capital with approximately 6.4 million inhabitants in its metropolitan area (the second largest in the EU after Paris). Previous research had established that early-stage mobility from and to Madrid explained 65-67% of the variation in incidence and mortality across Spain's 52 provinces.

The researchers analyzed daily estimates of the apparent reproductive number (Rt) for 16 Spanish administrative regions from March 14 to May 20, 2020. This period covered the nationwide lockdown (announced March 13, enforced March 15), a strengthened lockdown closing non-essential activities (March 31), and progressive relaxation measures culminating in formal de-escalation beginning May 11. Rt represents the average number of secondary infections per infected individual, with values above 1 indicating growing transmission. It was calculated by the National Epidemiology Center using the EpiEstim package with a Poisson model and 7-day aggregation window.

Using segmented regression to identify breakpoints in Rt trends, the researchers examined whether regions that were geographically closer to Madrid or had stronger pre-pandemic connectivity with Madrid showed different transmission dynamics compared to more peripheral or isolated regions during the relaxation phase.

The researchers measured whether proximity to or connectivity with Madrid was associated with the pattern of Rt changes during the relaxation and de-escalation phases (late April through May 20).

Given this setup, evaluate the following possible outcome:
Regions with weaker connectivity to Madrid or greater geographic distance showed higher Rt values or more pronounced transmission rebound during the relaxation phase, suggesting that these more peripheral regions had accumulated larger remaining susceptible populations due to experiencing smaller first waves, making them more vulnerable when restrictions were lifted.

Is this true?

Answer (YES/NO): NO